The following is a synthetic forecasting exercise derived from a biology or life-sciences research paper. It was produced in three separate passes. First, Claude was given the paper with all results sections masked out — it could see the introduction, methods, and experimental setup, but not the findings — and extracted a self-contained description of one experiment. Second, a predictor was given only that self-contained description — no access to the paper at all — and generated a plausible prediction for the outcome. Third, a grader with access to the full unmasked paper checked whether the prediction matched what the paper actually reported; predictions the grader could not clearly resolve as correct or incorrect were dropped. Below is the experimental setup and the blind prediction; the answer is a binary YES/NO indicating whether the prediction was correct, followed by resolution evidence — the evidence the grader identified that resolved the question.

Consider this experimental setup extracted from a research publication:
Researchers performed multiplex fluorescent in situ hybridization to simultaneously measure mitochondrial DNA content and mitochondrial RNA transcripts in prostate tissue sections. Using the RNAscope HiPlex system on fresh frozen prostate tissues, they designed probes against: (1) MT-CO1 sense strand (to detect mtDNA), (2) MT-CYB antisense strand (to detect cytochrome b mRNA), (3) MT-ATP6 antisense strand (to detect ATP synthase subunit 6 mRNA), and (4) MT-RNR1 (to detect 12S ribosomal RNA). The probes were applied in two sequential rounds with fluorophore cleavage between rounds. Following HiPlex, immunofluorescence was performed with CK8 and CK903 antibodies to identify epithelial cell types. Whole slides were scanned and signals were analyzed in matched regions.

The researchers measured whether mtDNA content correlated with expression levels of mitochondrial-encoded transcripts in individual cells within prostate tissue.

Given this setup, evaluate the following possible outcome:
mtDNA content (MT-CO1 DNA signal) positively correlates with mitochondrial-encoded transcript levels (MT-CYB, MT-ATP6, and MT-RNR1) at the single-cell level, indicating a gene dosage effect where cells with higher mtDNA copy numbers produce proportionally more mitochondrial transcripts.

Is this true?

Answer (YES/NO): YES